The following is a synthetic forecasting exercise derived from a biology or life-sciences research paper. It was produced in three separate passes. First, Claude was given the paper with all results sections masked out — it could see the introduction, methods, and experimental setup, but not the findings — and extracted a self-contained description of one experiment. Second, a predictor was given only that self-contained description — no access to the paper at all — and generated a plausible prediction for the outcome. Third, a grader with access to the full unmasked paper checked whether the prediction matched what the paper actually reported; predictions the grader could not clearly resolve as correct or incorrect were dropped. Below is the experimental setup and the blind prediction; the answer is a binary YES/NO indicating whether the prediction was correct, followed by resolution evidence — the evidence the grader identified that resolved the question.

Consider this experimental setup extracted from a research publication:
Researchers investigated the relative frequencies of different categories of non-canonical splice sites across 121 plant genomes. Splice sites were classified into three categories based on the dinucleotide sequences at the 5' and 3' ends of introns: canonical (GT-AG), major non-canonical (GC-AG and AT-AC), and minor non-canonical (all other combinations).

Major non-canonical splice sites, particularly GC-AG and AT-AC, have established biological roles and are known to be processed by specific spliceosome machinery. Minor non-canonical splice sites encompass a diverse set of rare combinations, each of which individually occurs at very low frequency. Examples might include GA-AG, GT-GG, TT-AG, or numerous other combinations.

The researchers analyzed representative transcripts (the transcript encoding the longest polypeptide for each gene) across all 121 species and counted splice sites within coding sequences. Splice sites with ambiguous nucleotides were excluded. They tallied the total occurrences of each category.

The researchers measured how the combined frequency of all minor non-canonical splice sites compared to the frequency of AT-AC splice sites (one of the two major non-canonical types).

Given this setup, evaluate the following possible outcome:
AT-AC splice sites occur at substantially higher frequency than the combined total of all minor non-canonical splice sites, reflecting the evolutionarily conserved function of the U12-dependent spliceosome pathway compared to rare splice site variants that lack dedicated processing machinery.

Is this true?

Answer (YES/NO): NO